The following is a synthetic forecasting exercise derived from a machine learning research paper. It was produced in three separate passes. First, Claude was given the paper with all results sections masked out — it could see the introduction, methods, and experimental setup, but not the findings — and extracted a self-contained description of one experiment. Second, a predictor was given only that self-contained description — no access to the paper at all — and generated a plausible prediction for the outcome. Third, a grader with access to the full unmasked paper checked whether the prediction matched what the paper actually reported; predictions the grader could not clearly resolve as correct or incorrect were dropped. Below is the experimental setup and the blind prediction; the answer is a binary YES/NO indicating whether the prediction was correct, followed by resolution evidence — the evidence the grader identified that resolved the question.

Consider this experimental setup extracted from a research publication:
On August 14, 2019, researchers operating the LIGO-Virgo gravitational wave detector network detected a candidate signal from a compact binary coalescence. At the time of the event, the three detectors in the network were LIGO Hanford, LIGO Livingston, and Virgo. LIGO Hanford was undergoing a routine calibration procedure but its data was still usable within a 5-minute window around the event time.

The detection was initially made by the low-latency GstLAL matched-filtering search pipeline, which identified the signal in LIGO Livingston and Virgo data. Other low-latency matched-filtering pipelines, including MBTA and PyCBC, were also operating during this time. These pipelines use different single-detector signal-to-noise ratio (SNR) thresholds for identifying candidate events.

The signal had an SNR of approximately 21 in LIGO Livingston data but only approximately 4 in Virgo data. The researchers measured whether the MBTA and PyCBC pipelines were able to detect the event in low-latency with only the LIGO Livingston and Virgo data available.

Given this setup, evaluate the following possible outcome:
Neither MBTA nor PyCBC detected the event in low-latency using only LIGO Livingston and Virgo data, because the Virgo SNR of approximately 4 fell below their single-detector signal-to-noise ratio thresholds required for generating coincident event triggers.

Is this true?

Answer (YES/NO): YES